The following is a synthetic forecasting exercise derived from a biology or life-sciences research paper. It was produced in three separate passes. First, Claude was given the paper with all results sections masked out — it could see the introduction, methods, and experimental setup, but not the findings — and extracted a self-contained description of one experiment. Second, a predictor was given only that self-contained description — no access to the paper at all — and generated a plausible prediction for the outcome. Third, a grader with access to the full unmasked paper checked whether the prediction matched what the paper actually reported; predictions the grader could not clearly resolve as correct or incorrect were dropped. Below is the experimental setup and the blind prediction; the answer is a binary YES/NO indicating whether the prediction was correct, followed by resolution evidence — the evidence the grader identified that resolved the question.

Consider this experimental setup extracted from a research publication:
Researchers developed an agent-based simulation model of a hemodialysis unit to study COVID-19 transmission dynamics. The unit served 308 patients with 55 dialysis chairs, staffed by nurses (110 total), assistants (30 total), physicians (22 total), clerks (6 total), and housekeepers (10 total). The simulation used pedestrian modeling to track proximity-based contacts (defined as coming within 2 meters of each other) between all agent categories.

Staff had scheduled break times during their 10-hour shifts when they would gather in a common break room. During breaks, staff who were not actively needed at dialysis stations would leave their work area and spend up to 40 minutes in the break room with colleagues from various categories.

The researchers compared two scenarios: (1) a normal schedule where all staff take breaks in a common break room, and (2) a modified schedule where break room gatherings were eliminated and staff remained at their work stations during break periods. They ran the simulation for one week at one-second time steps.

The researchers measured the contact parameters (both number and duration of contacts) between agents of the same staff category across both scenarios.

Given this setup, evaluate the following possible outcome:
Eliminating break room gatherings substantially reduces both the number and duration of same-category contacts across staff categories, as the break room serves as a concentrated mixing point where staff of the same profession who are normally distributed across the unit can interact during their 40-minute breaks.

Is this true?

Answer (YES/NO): NO